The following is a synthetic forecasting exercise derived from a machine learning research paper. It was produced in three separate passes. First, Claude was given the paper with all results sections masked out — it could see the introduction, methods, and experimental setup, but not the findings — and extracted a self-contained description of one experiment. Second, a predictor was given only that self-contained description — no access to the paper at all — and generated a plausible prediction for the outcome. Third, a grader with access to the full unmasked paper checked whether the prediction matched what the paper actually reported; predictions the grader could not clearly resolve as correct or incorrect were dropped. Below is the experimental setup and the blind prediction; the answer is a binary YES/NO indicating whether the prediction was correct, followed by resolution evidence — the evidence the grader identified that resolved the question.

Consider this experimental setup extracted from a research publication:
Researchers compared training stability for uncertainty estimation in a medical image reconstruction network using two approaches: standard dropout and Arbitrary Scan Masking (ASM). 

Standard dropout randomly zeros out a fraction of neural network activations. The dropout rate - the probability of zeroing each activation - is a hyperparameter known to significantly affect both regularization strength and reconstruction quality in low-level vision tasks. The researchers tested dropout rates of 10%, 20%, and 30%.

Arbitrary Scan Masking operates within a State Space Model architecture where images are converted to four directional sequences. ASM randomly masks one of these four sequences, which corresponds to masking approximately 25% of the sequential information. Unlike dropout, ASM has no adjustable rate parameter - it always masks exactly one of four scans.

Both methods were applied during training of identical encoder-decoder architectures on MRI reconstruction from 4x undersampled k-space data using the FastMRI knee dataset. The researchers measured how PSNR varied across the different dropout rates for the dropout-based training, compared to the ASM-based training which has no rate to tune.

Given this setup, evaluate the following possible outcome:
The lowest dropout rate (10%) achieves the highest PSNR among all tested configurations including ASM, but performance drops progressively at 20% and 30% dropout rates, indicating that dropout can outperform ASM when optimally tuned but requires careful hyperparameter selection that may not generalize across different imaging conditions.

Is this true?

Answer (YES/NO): NO